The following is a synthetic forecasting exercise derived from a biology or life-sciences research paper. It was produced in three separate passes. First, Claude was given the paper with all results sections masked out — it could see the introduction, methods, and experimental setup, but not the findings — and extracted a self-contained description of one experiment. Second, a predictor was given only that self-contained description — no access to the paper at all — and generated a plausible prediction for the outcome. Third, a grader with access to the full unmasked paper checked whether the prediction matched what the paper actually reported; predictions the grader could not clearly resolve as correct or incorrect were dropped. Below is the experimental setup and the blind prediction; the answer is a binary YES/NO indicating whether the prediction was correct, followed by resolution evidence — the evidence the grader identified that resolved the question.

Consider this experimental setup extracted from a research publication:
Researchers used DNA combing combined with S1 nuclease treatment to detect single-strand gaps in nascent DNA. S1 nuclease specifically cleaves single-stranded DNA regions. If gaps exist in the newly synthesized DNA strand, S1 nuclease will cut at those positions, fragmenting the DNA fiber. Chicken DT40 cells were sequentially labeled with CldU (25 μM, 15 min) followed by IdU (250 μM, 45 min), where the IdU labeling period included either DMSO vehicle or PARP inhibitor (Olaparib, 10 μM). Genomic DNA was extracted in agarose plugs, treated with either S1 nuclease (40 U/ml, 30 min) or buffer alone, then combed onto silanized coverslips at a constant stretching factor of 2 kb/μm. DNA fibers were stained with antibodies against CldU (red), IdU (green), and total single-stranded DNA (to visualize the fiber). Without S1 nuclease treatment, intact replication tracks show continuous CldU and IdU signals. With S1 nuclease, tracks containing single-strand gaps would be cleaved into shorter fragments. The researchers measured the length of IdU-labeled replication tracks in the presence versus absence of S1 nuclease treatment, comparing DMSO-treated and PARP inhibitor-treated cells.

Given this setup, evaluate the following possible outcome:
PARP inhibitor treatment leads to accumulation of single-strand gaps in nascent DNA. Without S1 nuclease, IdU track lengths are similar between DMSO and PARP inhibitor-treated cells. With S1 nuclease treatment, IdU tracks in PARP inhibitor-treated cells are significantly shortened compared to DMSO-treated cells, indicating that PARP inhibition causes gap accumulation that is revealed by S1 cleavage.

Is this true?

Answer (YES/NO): NO